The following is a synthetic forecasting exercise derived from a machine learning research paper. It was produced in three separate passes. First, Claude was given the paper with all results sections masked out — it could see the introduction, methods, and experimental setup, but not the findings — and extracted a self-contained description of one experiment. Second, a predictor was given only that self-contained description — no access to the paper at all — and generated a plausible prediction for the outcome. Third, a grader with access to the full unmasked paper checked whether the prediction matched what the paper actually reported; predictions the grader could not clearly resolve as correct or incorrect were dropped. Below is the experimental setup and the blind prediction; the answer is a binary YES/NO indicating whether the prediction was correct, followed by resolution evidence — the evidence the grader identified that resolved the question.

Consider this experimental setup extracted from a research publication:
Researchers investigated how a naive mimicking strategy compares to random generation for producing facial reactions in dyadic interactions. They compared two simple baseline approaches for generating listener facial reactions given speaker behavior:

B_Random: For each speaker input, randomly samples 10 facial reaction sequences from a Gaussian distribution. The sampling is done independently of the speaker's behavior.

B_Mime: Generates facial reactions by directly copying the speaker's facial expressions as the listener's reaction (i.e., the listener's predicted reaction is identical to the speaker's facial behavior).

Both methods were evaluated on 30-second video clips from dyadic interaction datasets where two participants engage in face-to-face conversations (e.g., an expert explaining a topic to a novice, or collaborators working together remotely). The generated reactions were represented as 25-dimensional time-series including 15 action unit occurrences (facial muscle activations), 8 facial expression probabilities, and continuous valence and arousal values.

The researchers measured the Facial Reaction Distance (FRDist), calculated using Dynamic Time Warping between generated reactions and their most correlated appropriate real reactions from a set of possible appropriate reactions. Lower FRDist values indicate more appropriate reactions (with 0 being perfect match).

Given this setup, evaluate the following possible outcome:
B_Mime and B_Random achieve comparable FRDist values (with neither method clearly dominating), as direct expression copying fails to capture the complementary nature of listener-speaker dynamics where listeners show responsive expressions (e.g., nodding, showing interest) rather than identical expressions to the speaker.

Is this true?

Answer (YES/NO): NO